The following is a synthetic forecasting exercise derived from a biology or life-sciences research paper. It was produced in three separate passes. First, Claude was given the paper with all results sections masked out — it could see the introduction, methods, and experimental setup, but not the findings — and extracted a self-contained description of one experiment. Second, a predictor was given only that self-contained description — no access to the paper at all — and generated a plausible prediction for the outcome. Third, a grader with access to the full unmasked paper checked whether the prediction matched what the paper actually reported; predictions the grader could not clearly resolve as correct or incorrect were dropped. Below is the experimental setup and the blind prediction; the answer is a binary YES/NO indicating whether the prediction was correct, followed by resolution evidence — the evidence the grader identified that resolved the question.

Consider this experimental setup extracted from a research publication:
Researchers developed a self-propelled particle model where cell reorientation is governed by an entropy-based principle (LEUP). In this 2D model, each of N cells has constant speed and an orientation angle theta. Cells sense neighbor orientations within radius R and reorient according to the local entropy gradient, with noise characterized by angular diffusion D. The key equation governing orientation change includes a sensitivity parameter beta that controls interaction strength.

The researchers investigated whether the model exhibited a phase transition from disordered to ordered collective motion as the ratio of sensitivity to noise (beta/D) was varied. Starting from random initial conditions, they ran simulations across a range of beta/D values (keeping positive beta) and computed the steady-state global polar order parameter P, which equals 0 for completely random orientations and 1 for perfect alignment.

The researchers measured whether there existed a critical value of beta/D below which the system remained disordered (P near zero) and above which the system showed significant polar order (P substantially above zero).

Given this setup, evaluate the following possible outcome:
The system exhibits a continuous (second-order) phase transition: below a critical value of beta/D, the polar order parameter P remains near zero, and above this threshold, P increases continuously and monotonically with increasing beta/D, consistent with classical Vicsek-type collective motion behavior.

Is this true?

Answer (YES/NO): NO